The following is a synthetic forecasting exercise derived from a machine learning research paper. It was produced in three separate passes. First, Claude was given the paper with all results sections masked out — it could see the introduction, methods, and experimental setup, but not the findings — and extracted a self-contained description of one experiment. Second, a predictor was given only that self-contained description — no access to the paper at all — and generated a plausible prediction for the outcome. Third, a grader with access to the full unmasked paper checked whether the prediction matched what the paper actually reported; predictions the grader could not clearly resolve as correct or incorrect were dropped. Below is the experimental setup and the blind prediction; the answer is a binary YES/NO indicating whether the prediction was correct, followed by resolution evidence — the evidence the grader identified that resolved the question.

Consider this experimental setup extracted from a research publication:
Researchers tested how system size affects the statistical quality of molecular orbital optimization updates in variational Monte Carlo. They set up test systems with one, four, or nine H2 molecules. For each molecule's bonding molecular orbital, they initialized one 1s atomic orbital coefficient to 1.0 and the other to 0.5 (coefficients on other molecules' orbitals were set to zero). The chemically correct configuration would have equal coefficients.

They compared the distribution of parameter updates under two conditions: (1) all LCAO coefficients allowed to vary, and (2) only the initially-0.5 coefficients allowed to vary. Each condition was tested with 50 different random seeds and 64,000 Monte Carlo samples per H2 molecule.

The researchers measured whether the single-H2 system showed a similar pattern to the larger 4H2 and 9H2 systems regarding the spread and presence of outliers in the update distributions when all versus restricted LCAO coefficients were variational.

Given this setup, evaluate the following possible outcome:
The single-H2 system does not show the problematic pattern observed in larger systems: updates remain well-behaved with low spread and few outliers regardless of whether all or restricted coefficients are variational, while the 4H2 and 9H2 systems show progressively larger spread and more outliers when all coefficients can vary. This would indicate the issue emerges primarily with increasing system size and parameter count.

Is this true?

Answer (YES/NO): YES